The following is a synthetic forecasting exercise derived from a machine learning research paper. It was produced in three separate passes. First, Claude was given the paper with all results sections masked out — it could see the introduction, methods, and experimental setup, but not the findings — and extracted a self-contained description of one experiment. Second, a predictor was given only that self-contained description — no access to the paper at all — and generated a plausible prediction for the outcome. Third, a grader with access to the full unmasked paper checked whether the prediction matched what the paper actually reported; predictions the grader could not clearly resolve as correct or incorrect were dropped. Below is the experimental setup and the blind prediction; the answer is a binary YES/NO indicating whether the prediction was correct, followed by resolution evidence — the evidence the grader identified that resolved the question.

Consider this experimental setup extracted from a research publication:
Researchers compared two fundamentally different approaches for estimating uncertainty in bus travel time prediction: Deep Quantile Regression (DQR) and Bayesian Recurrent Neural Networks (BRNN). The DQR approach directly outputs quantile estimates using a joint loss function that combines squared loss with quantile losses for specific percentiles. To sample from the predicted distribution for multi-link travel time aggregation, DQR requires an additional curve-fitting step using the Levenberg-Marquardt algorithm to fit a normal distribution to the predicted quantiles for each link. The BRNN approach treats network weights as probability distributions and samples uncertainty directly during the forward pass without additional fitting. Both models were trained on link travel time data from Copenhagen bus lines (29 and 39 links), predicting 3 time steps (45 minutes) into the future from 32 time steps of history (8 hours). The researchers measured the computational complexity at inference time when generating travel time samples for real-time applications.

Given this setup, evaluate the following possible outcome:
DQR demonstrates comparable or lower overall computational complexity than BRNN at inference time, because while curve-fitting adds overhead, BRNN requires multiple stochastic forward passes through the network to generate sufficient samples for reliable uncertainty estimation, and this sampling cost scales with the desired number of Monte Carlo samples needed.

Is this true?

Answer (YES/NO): NO